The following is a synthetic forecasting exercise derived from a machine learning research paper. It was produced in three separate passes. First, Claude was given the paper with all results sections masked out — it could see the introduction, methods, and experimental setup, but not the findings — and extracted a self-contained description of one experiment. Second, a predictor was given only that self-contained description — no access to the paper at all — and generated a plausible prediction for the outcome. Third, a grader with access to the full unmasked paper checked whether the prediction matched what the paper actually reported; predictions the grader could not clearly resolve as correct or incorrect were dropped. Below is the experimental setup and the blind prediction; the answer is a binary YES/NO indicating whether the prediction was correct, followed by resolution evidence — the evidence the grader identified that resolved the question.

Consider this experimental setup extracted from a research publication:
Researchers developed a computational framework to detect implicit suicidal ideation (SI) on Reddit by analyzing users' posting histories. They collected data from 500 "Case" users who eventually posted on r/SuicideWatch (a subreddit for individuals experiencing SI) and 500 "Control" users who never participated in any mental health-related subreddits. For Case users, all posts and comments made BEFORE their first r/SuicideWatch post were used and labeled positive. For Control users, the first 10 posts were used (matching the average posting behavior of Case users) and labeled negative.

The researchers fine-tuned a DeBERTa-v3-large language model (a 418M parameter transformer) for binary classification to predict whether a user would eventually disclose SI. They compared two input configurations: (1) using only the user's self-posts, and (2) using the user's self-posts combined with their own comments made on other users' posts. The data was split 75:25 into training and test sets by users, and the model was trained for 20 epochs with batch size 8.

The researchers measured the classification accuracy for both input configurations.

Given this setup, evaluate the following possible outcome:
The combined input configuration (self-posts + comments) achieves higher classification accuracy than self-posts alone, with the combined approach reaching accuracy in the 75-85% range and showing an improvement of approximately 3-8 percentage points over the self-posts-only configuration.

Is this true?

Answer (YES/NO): NO